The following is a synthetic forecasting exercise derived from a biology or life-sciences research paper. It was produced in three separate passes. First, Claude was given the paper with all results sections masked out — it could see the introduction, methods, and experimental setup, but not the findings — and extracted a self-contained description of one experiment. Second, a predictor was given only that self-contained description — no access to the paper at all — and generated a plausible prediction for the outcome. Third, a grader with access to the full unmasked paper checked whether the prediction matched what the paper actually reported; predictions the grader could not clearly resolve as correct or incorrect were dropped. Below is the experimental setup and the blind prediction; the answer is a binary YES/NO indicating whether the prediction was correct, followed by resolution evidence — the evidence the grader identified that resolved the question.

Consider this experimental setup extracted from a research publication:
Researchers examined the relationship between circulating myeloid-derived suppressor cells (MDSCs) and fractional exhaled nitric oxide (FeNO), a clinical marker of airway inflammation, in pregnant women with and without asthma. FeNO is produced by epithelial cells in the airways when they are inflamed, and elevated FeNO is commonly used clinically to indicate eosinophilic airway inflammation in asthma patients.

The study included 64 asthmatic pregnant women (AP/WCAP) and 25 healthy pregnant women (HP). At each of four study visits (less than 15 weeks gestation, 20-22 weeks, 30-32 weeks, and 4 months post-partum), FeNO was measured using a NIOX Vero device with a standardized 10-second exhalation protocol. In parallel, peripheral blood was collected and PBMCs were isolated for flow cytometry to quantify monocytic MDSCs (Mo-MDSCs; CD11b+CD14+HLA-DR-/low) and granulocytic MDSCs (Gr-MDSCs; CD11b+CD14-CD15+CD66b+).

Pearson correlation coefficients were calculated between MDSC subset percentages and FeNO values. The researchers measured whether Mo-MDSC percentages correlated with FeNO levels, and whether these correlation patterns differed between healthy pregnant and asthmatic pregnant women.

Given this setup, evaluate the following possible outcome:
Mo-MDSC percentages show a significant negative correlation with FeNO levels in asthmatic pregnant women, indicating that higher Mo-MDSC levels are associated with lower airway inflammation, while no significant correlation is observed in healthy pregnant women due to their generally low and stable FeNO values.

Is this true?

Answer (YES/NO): NO